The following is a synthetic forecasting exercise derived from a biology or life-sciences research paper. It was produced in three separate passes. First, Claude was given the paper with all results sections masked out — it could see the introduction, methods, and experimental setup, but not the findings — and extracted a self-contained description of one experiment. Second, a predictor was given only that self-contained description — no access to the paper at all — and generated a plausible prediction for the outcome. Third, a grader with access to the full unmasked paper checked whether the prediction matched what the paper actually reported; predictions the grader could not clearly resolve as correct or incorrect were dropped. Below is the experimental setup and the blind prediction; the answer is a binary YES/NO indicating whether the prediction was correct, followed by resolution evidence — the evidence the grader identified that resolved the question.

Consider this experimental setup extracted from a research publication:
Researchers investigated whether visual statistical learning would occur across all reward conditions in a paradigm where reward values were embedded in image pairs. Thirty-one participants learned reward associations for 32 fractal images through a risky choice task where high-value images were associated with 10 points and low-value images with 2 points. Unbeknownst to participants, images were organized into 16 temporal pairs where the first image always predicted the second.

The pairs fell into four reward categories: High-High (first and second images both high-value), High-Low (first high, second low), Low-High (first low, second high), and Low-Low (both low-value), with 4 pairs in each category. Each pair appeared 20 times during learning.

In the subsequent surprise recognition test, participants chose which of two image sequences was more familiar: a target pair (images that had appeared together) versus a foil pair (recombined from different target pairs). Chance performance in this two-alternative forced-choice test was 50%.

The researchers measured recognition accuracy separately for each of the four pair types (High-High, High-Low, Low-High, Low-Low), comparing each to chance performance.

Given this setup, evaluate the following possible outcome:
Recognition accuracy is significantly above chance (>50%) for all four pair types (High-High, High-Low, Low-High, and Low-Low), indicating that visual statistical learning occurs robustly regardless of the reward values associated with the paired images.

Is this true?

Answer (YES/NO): NO